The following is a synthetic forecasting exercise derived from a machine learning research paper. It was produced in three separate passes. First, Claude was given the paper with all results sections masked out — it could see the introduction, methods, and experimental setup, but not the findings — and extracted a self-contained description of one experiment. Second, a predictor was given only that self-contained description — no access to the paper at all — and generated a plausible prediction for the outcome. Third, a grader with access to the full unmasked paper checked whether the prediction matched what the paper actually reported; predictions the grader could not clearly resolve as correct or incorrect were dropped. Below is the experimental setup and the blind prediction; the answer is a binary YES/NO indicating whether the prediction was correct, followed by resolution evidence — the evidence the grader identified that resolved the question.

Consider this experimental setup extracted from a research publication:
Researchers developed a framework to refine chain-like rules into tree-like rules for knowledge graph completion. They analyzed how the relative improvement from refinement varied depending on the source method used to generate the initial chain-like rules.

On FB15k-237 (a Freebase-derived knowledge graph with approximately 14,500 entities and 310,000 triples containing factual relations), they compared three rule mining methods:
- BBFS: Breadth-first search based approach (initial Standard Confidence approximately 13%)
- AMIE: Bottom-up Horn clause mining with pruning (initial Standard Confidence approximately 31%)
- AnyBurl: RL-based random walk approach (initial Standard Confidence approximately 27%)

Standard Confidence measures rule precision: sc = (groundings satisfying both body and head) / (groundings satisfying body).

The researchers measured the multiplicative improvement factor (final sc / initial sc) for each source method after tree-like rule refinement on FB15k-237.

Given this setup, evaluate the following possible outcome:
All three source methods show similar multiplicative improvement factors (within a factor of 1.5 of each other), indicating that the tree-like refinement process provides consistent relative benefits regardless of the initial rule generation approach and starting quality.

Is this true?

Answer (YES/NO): NO